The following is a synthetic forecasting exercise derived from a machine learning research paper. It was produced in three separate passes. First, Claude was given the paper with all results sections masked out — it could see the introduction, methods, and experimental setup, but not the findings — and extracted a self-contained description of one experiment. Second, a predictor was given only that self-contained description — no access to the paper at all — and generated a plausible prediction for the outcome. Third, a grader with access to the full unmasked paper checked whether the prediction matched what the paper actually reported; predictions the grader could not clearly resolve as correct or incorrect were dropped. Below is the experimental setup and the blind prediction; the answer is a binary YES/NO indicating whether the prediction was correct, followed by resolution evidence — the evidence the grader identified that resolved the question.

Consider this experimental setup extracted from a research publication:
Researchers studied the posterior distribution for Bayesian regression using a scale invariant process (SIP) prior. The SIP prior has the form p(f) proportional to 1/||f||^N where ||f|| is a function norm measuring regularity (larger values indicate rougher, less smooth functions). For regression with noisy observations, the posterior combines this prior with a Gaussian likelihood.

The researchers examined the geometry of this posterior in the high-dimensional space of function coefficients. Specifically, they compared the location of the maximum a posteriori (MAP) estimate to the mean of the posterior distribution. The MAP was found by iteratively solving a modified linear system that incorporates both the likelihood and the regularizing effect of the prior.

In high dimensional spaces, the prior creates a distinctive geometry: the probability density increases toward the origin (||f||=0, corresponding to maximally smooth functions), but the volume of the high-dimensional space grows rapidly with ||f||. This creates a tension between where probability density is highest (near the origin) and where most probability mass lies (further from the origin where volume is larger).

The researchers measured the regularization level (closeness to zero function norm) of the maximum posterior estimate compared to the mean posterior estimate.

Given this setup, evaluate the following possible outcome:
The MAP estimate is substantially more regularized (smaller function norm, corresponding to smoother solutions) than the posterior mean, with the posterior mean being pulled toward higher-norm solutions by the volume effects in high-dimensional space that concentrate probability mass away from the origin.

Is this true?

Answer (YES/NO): YES